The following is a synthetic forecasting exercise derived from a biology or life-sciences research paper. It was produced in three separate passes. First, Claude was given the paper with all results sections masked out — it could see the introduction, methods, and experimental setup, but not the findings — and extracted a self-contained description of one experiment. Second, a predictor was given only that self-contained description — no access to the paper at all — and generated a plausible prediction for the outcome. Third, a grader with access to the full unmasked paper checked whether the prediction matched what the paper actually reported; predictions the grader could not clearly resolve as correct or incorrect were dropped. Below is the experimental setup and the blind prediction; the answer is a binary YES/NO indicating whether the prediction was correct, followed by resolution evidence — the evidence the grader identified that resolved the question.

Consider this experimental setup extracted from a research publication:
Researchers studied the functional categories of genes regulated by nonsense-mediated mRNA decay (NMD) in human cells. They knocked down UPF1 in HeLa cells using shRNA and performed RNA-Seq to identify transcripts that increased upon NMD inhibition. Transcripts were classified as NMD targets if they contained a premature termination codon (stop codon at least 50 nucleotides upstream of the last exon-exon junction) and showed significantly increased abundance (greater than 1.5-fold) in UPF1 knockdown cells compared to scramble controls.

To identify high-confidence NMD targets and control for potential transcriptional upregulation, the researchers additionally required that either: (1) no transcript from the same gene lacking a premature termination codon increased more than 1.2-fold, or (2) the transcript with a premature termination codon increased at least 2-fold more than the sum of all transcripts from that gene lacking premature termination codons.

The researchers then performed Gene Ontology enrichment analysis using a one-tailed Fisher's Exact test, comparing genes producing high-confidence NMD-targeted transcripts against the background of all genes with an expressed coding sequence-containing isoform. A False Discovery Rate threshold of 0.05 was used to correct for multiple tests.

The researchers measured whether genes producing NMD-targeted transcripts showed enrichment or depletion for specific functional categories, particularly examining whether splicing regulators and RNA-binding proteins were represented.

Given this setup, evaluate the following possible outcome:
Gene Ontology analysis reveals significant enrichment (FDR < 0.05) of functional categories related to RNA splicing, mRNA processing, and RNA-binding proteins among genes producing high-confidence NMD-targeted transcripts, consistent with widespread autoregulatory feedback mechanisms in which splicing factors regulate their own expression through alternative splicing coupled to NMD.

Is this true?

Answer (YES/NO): YES